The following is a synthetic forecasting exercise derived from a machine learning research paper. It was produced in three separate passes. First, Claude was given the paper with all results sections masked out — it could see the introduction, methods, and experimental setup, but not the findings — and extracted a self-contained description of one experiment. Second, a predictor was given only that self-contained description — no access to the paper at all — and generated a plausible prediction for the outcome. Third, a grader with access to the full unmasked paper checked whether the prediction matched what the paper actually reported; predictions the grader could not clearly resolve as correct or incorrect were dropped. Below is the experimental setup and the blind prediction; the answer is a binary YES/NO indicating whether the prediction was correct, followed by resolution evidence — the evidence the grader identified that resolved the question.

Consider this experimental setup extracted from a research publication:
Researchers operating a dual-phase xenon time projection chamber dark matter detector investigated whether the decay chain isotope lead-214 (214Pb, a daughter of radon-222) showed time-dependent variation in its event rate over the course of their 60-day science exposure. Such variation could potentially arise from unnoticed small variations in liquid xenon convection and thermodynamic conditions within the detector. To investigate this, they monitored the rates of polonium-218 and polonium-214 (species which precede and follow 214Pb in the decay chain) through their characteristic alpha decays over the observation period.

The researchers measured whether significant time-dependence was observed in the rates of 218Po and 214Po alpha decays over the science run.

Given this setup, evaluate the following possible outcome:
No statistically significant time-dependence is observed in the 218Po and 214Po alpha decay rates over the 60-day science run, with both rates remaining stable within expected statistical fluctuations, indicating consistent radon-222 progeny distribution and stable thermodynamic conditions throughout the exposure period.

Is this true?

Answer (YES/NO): YES